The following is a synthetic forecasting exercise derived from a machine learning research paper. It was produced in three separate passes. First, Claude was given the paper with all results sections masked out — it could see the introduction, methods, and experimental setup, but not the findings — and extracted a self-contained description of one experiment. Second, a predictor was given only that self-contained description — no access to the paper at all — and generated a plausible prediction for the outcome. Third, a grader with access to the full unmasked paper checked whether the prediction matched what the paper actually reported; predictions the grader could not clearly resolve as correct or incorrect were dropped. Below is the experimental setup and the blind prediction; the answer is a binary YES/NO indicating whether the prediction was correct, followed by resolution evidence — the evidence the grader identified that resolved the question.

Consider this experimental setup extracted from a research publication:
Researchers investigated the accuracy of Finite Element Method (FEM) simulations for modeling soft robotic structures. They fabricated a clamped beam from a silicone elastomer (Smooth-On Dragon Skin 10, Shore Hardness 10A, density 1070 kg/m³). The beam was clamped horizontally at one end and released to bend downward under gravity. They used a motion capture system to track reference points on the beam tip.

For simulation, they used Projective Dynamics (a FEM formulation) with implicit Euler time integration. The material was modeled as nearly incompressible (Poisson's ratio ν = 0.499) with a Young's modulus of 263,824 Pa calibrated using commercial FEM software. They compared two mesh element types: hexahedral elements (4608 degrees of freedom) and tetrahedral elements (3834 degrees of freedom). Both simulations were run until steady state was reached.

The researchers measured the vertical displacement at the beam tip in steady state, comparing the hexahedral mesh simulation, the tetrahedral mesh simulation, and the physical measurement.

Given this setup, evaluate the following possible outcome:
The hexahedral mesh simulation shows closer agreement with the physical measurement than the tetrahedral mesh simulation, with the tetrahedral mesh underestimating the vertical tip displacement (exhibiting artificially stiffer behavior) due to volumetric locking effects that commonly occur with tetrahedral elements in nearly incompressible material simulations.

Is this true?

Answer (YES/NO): YES